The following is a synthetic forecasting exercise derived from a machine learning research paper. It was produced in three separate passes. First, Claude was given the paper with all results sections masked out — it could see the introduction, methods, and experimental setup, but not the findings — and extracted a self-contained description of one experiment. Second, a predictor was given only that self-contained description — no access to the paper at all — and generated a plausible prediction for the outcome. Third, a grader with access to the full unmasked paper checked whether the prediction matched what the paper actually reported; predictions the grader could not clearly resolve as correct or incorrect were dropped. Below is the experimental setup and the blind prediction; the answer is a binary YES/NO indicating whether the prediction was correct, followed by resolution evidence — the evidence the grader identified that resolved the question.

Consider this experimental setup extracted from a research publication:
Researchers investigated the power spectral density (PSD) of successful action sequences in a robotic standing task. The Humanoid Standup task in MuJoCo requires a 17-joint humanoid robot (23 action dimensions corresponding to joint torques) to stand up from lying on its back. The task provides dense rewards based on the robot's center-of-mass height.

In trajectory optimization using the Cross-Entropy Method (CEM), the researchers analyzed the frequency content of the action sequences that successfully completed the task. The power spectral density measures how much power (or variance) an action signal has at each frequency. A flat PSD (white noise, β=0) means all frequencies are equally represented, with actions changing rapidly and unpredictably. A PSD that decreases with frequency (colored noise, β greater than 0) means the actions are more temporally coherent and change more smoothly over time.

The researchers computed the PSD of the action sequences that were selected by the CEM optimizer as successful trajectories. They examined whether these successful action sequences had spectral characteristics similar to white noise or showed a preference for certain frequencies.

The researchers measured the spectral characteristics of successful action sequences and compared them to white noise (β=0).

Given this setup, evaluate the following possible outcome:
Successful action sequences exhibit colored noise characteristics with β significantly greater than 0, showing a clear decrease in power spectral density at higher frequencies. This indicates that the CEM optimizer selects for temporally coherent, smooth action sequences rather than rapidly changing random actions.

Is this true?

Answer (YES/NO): YES